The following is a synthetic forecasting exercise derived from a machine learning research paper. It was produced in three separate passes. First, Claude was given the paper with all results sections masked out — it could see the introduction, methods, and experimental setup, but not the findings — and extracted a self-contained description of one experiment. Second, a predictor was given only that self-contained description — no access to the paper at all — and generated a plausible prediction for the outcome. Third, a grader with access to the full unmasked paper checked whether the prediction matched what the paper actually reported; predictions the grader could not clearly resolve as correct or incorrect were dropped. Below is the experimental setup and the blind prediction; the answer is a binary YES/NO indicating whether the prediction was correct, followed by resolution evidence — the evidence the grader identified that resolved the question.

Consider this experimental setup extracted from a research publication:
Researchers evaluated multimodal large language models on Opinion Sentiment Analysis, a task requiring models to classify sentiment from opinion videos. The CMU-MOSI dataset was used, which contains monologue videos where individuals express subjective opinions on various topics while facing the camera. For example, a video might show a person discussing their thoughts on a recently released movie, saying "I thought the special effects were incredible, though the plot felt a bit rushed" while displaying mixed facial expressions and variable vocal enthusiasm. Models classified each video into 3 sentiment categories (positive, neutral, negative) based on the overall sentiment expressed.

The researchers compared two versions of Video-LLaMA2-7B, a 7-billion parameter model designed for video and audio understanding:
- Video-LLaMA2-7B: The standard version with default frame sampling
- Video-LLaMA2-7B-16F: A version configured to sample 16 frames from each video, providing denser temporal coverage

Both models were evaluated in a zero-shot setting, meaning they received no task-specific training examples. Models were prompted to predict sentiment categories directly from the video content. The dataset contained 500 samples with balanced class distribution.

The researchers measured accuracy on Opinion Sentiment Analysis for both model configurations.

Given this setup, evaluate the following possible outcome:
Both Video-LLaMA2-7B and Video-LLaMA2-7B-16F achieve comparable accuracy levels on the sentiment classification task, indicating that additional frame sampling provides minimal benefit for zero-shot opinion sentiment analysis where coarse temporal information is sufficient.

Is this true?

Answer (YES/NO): NO